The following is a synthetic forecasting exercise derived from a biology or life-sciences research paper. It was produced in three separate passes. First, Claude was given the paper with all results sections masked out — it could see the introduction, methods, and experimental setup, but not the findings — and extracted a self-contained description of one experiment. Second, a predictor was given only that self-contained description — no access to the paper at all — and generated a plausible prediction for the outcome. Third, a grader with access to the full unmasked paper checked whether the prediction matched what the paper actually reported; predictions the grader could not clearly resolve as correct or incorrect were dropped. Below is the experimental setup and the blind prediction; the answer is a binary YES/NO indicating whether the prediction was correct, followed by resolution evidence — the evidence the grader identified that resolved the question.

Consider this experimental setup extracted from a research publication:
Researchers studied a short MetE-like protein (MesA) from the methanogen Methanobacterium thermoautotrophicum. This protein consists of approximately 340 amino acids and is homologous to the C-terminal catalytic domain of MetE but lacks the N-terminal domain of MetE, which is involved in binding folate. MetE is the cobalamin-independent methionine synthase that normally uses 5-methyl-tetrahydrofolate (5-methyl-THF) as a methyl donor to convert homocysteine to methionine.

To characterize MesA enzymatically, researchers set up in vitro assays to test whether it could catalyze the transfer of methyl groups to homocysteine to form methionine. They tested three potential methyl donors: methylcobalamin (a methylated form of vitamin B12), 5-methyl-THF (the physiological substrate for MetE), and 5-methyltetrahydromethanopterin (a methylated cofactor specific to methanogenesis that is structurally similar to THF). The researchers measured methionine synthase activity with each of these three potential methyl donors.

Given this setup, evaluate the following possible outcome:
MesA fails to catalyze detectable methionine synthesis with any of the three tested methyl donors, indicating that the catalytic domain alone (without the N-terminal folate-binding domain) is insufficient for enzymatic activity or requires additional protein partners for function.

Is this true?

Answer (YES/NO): NO